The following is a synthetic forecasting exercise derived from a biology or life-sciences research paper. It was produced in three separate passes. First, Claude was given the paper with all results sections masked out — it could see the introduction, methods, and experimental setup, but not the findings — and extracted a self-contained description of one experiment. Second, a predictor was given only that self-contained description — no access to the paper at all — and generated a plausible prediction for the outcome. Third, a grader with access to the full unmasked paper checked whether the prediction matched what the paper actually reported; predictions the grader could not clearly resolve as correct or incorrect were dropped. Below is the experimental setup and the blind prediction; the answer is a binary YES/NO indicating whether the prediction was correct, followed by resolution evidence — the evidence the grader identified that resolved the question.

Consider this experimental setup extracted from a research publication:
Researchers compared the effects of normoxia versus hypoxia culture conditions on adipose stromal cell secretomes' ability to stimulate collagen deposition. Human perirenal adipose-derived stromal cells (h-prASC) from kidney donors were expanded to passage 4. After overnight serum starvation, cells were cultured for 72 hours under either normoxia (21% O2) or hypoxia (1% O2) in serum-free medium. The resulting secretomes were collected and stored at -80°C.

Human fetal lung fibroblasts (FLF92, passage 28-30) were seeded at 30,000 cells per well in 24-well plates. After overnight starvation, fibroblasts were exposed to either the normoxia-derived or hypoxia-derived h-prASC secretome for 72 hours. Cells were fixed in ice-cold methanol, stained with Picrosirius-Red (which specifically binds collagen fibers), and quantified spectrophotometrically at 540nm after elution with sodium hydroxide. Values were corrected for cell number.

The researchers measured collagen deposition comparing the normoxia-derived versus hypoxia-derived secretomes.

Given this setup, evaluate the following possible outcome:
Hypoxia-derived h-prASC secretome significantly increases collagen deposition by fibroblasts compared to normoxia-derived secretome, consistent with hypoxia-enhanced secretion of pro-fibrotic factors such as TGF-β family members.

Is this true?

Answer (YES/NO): NO